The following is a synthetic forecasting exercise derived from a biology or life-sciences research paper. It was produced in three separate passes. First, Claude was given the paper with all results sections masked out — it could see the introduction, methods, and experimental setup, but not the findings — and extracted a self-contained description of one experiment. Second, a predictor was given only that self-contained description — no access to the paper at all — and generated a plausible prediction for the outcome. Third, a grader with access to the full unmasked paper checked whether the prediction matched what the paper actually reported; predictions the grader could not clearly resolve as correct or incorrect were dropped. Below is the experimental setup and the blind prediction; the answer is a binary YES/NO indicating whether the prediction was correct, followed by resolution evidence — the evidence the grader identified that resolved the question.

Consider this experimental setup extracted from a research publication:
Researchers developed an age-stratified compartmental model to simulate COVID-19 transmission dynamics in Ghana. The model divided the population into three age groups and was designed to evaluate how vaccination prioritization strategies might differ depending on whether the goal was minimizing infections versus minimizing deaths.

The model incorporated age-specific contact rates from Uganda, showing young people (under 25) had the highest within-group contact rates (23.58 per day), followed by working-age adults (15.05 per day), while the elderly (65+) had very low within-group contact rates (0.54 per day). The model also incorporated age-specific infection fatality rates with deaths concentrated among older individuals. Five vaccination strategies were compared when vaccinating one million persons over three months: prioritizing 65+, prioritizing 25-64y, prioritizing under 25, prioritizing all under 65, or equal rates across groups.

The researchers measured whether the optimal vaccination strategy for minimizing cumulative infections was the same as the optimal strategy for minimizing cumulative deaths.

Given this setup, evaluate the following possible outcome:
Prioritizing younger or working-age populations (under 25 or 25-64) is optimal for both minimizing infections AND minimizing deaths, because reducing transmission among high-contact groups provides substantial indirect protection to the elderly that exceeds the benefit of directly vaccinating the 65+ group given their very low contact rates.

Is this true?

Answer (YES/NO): NO